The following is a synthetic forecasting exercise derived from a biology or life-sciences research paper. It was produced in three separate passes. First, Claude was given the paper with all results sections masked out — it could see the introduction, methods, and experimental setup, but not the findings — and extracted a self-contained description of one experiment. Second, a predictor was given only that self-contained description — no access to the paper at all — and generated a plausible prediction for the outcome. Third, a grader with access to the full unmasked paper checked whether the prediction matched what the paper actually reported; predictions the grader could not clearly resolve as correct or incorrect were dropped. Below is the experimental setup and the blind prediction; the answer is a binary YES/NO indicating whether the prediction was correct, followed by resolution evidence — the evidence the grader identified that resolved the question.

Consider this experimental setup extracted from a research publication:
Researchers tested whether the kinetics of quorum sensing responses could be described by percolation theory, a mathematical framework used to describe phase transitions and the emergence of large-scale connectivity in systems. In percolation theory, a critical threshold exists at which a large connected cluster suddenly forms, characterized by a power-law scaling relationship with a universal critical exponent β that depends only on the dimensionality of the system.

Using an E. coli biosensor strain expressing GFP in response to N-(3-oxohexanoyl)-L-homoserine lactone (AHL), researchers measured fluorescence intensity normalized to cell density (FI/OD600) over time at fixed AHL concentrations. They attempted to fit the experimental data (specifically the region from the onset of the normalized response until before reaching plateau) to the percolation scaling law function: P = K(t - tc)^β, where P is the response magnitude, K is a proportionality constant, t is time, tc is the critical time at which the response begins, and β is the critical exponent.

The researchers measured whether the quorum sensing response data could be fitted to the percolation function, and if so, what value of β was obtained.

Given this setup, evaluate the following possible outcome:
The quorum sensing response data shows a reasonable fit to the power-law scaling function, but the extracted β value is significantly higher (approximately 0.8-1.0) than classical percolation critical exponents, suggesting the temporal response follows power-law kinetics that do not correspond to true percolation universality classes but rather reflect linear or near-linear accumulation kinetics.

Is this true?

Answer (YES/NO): NO